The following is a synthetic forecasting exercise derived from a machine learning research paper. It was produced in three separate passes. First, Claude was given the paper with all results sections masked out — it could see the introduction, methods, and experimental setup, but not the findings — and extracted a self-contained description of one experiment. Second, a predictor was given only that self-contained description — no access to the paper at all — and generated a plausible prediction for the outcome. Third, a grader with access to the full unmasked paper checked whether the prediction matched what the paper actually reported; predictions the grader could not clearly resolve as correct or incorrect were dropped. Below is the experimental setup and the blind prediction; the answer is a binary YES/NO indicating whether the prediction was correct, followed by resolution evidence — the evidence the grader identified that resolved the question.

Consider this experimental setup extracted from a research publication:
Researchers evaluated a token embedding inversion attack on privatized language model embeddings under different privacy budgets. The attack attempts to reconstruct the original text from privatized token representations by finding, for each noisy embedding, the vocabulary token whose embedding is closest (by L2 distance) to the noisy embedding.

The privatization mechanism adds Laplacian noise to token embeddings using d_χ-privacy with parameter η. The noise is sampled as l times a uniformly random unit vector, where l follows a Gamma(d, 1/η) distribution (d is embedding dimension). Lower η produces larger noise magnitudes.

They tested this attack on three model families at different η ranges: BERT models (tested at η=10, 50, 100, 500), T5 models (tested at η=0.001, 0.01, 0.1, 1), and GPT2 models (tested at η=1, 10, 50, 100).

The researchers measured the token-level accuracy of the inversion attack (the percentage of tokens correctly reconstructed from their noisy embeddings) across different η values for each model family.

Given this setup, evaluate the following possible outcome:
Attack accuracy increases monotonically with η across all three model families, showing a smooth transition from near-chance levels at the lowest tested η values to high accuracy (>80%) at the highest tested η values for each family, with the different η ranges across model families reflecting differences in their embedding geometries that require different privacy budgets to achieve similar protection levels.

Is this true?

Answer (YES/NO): NO